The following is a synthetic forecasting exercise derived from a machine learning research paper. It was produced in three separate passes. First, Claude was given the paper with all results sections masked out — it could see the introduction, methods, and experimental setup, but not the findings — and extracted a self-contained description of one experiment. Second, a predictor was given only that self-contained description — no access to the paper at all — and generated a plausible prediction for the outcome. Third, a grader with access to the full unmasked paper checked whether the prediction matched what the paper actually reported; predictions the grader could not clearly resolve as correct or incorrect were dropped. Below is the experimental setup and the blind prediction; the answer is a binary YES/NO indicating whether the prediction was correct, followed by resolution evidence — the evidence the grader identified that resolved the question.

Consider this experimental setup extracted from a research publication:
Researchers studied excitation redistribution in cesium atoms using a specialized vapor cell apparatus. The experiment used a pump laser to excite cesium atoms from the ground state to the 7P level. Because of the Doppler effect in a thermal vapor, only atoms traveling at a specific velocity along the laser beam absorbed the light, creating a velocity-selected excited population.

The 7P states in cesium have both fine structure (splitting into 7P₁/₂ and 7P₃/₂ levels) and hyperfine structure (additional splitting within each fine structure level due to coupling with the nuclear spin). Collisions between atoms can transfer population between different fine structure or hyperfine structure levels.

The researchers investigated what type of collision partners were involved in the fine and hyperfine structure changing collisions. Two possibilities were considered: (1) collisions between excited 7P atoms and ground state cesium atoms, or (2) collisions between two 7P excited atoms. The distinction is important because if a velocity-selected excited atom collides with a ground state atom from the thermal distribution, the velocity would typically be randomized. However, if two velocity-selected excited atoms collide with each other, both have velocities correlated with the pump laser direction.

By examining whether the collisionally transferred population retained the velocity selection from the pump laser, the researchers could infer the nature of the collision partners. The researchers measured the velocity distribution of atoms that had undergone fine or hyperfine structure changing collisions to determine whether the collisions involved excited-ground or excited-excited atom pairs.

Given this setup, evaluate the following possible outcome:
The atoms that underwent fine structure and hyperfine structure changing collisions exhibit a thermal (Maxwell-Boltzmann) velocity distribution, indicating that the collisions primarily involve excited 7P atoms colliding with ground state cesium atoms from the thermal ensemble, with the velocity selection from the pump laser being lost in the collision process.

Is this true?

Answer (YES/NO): NO